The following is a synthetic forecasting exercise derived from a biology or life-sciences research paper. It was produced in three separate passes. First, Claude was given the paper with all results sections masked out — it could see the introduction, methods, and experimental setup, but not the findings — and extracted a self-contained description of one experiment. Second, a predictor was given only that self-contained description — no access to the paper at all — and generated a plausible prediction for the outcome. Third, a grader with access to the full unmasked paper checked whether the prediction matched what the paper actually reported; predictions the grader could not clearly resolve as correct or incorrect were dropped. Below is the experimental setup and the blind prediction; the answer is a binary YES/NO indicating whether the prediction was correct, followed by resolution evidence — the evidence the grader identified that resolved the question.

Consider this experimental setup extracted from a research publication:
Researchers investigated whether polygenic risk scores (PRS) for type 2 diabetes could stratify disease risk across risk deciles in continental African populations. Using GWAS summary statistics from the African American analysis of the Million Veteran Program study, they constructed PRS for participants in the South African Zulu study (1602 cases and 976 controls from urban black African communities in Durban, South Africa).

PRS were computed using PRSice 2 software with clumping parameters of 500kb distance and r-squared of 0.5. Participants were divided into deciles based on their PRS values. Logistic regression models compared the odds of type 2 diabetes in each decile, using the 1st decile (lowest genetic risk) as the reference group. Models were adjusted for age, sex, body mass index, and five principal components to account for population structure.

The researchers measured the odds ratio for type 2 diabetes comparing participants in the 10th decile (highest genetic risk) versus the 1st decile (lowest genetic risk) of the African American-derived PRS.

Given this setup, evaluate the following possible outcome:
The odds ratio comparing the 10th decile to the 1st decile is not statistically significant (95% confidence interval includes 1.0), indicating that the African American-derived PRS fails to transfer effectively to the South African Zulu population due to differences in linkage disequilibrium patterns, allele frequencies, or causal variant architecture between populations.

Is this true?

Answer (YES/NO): NO